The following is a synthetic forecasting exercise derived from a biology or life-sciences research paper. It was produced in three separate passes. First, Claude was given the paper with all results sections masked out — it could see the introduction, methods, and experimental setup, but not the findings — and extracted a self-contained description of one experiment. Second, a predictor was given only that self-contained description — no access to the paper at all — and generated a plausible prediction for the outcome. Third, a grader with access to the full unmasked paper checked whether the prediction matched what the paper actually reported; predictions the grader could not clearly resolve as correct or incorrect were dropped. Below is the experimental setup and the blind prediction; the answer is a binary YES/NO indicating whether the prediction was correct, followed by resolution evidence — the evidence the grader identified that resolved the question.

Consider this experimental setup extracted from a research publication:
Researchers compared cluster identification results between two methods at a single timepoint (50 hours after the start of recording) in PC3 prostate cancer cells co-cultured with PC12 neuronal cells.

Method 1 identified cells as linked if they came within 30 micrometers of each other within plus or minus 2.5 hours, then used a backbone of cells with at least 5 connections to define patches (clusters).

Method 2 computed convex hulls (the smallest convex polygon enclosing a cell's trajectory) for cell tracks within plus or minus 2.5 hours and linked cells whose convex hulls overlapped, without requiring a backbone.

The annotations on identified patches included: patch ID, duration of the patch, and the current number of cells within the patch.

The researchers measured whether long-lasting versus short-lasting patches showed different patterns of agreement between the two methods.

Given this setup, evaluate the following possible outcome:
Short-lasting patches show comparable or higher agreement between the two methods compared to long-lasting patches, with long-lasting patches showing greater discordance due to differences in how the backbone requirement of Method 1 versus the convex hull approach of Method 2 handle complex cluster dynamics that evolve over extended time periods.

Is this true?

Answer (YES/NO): NO